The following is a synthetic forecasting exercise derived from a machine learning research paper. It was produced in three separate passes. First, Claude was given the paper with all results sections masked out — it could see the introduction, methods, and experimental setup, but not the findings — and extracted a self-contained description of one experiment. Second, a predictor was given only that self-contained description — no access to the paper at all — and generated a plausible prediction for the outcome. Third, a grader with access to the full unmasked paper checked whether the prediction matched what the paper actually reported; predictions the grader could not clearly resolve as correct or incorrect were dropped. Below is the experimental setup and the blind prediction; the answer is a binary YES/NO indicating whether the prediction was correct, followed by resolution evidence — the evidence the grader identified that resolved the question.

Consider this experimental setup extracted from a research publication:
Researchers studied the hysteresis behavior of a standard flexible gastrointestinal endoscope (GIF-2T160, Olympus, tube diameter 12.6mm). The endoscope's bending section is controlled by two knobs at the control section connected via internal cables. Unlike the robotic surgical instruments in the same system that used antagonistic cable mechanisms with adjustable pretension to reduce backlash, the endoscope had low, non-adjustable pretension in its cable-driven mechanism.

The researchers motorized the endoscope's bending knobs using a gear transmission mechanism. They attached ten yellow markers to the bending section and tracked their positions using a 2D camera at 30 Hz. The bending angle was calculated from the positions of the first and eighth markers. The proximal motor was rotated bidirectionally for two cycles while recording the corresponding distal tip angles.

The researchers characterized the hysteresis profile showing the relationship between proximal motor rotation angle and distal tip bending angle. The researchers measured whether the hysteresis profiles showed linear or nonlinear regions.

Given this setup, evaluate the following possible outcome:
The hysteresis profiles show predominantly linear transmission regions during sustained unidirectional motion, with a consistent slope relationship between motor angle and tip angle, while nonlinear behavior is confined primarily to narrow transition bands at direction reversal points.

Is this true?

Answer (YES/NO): NO